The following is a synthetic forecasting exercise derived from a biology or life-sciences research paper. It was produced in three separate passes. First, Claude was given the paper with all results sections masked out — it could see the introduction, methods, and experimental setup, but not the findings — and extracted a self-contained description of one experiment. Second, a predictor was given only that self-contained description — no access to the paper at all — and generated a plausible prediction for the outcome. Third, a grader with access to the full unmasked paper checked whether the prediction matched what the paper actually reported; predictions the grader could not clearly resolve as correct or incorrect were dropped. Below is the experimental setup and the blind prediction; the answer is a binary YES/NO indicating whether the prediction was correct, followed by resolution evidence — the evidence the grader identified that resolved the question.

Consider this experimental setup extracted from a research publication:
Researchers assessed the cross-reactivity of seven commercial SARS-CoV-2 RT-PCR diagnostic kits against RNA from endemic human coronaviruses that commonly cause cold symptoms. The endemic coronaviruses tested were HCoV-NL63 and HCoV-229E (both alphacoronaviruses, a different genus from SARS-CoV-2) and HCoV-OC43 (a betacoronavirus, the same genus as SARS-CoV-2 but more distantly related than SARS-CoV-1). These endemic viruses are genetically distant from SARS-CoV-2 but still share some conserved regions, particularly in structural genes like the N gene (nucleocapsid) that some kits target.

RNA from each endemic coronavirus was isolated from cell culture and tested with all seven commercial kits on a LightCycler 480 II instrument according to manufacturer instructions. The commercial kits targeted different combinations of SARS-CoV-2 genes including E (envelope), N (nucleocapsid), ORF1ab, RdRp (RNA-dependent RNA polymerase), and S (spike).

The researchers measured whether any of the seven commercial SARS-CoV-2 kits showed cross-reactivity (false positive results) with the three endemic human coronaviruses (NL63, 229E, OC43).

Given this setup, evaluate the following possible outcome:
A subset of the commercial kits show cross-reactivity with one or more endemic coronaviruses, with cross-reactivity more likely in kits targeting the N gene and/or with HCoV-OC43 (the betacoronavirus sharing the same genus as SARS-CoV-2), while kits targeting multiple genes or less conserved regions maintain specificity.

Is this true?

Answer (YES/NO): NO